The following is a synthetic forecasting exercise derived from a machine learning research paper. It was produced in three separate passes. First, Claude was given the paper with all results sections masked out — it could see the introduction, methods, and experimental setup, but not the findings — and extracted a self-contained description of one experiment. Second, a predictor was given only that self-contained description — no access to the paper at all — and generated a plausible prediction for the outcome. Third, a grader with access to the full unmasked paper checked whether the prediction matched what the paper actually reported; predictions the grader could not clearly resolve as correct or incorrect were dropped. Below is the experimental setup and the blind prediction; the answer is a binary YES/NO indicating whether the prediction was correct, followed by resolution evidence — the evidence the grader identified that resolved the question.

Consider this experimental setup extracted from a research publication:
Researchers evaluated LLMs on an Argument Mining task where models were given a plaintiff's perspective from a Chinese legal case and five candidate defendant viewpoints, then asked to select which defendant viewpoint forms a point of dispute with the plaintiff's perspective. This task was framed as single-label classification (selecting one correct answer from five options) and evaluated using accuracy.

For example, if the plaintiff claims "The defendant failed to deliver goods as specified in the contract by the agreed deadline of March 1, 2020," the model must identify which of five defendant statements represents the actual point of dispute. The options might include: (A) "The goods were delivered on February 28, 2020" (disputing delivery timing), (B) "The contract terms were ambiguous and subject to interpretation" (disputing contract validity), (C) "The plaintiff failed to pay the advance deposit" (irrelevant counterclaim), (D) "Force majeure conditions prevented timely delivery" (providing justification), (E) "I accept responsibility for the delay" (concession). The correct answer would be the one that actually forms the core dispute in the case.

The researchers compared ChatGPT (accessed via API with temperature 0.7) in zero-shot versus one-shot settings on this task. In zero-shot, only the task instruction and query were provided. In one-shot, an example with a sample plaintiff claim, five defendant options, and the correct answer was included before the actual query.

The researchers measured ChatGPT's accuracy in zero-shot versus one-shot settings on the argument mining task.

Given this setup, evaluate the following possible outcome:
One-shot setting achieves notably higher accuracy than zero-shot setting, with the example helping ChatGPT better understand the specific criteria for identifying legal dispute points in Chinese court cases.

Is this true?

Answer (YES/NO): NO